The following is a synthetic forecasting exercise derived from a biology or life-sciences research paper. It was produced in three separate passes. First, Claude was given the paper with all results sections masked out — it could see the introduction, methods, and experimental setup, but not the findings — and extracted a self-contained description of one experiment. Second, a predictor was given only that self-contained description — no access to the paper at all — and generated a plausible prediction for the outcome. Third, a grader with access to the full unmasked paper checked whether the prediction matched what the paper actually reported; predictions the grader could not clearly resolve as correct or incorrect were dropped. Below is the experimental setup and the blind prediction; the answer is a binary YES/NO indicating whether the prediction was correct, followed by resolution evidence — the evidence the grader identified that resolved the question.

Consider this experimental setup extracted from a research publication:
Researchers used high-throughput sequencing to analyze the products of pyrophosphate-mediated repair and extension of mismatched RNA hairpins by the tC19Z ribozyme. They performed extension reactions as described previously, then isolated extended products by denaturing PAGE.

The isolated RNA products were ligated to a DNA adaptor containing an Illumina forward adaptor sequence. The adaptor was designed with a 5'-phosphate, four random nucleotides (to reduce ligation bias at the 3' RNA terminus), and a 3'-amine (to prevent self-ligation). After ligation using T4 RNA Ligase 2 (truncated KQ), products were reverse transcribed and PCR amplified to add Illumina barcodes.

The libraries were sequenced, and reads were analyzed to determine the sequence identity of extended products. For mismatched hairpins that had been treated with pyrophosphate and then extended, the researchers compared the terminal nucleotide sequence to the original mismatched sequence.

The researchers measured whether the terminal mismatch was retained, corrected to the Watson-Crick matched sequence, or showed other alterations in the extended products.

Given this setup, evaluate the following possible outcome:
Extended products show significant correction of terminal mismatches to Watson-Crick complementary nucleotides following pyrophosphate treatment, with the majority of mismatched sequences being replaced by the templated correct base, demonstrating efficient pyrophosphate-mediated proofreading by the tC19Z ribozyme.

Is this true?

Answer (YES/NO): NO